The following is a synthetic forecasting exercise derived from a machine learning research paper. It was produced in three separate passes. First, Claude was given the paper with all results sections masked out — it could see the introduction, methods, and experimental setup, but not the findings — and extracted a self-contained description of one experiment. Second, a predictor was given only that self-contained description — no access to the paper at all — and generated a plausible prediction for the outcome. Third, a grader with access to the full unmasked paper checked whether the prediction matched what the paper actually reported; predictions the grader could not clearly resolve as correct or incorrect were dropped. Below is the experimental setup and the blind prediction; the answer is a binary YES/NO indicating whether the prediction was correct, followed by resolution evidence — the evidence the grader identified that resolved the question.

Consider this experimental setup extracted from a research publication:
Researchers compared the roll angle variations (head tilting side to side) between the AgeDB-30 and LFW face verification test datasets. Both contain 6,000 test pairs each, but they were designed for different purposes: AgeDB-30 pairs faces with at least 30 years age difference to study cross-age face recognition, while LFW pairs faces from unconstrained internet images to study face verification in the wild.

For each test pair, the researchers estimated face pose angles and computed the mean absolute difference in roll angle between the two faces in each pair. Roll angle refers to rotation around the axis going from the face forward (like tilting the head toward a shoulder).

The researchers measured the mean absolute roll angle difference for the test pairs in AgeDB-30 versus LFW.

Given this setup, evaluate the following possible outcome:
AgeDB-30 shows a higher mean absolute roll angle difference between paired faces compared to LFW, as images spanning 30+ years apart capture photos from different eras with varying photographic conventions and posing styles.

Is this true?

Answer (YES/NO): YES